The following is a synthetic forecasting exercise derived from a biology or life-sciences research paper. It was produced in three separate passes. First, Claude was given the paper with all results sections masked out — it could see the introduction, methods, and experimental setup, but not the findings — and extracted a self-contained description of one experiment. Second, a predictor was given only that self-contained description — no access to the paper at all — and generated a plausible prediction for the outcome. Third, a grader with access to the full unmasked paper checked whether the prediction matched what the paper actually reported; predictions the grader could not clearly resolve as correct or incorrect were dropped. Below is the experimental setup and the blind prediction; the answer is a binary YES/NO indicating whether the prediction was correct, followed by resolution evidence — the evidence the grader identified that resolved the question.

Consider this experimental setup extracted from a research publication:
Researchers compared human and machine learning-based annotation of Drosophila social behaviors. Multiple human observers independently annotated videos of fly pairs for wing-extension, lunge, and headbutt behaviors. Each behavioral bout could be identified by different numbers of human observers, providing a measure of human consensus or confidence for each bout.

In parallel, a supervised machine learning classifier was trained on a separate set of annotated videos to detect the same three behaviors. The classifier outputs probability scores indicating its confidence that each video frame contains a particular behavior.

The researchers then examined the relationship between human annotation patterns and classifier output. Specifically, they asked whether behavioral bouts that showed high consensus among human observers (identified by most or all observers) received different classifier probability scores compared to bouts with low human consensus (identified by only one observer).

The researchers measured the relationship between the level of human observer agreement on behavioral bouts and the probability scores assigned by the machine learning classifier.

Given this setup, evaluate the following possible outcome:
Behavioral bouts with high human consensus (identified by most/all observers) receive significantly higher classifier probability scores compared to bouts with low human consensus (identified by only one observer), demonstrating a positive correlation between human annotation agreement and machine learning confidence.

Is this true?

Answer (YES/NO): YES